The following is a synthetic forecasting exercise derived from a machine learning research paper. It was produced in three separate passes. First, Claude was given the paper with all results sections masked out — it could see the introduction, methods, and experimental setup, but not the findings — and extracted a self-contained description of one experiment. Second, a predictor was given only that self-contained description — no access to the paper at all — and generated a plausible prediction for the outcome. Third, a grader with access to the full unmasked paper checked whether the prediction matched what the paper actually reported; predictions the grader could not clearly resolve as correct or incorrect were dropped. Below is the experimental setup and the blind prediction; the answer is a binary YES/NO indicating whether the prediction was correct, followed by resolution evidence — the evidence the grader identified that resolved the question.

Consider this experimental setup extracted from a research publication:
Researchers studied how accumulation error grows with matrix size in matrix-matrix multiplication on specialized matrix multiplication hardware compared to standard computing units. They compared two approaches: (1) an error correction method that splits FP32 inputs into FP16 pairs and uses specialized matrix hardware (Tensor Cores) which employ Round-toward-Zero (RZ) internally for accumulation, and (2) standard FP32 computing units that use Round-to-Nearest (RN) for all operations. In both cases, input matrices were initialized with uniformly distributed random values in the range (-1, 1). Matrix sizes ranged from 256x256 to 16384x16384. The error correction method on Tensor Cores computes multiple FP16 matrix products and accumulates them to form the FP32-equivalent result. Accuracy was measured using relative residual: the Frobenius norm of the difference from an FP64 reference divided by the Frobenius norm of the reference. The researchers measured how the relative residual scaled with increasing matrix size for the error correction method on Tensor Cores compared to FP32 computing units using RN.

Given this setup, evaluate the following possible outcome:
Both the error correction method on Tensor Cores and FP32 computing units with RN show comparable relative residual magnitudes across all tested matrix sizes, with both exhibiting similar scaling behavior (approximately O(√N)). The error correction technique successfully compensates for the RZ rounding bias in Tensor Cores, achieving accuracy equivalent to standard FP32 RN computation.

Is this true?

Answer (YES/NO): NO